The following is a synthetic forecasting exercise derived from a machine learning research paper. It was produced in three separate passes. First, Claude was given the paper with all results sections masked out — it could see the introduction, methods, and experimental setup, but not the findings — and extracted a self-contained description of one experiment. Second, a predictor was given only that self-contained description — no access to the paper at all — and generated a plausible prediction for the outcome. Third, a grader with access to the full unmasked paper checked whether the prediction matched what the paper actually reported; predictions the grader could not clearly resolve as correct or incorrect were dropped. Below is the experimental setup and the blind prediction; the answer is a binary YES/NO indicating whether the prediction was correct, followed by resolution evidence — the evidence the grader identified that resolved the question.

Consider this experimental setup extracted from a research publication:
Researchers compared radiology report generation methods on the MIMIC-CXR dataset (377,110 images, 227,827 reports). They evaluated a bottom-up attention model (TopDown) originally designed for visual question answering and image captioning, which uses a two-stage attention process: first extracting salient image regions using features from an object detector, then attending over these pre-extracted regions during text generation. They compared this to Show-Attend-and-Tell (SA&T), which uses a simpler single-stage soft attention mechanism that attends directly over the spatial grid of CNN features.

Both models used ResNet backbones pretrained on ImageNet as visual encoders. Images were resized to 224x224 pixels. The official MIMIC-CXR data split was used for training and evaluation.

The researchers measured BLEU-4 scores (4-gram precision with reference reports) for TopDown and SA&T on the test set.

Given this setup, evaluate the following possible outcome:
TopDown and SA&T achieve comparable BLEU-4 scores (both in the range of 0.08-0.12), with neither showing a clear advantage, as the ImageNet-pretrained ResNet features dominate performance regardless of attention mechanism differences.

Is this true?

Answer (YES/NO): NO